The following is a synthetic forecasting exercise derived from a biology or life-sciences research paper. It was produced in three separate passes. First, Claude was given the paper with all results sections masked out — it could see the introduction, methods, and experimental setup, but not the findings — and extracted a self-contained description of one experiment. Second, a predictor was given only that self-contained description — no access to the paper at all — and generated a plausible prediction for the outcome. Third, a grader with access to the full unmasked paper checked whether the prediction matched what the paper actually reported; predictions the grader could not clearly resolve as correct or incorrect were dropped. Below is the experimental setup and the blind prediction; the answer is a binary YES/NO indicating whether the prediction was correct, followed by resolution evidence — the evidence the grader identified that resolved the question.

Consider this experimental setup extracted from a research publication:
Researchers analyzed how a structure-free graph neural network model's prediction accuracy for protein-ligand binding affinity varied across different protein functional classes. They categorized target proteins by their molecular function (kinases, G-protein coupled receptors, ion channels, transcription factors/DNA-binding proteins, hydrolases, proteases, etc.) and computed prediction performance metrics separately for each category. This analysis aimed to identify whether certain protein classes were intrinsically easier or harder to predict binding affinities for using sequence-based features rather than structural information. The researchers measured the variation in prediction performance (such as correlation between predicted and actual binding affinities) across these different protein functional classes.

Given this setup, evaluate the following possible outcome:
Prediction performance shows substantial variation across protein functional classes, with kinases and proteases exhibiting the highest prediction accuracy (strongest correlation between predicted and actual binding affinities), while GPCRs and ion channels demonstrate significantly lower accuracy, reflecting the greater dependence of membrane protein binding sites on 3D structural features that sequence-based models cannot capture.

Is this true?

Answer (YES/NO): NO